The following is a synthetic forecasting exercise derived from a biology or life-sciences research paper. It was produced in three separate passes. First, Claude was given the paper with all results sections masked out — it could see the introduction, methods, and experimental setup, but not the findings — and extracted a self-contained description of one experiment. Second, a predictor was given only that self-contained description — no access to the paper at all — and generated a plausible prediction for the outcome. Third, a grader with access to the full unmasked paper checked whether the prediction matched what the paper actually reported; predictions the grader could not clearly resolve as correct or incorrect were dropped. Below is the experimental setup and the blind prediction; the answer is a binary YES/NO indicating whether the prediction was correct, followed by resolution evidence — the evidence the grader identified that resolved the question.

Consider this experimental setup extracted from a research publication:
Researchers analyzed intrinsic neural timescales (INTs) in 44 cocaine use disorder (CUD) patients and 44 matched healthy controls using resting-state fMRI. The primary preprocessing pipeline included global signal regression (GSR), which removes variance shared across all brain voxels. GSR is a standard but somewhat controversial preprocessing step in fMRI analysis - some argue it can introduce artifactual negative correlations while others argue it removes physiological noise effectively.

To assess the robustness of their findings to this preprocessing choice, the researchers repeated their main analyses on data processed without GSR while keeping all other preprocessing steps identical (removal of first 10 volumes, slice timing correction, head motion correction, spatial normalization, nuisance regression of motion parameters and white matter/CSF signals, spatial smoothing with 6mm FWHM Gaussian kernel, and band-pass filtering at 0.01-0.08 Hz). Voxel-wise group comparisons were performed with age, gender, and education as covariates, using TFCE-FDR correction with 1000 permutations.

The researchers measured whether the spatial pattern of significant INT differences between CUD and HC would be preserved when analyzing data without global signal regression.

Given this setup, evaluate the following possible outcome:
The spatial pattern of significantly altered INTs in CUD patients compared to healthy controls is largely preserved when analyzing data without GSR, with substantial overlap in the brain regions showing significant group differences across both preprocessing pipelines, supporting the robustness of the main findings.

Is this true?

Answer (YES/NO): YES